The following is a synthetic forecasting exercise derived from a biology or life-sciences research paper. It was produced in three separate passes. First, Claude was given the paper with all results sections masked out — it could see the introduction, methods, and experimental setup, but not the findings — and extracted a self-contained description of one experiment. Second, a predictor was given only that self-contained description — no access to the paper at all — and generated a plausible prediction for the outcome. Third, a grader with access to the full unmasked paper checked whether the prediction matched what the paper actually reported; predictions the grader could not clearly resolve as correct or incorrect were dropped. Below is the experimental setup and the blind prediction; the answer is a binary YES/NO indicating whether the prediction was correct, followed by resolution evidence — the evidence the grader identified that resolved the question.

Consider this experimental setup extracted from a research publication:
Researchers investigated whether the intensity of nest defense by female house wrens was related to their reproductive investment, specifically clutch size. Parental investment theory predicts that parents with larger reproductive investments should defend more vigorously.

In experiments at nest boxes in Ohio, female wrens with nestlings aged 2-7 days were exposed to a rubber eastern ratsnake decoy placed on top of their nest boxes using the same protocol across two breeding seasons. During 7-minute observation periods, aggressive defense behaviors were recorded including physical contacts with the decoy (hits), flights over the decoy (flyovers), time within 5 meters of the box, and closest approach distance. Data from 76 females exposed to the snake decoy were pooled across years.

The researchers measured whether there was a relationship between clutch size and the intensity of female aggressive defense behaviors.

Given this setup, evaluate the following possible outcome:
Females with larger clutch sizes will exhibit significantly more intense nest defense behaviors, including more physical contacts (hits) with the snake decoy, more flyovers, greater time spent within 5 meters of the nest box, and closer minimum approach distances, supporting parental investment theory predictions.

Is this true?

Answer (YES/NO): NO